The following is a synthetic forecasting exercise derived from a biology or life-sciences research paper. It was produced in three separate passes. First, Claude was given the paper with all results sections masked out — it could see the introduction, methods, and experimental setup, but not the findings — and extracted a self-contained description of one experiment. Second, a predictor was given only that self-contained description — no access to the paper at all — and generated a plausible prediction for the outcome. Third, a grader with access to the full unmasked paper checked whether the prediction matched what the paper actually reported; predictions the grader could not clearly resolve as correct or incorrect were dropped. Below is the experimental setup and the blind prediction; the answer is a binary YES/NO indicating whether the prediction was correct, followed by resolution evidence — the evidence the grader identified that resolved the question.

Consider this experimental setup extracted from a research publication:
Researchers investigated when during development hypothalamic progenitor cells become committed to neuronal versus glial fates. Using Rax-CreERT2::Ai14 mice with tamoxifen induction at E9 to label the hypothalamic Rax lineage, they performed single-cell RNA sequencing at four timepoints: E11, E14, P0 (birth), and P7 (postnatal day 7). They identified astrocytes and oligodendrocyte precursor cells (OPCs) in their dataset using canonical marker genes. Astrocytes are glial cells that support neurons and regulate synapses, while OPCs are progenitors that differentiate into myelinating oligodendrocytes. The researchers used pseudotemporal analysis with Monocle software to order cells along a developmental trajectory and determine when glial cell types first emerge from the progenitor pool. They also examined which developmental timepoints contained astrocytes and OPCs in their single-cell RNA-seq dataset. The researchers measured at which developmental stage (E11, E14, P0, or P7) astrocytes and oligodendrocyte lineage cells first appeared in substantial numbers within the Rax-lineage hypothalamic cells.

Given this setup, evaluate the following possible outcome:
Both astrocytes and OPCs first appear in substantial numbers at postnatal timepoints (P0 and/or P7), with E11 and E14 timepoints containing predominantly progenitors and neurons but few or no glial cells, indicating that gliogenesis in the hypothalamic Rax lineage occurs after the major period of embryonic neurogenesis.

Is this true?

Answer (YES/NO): YES